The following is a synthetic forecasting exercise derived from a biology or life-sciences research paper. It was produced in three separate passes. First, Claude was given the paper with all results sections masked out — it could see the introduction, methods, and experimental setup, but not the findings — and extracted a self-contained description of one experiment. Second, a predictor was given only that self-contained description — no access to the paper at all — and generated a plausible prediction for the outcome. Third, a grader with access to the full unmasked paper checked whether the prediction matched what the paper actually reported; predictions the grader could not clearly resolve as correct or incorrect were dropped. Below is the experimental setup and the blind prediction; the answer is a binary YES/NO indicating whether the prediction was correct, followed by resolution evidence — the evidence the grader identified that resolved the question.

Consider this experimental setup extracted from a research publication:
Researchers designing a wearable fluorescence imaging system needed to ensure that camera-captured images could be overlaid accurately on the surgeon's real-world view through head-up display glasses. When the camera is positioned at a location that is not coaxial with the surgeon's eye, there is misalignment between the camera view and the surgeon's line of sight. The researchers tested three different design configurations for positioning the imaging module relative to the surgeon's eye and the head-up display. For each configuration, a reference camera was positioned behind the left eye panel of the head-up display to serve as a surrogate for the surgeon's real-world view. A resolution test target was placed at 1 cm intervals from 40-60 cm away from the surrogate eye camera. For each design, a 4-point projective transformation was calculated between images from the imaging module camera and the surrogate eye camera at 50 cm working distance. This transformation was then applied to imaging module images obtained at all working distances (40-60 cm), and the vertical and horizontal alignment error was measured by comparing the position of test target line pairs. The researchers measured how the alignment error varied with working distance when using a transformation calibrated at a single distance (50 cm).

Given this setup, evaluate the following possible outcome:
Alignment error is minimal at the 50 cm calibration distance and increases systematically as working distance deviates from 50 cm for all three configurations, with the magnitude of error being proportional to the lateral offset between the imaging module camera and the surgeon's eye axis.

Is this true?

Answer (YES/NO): NO